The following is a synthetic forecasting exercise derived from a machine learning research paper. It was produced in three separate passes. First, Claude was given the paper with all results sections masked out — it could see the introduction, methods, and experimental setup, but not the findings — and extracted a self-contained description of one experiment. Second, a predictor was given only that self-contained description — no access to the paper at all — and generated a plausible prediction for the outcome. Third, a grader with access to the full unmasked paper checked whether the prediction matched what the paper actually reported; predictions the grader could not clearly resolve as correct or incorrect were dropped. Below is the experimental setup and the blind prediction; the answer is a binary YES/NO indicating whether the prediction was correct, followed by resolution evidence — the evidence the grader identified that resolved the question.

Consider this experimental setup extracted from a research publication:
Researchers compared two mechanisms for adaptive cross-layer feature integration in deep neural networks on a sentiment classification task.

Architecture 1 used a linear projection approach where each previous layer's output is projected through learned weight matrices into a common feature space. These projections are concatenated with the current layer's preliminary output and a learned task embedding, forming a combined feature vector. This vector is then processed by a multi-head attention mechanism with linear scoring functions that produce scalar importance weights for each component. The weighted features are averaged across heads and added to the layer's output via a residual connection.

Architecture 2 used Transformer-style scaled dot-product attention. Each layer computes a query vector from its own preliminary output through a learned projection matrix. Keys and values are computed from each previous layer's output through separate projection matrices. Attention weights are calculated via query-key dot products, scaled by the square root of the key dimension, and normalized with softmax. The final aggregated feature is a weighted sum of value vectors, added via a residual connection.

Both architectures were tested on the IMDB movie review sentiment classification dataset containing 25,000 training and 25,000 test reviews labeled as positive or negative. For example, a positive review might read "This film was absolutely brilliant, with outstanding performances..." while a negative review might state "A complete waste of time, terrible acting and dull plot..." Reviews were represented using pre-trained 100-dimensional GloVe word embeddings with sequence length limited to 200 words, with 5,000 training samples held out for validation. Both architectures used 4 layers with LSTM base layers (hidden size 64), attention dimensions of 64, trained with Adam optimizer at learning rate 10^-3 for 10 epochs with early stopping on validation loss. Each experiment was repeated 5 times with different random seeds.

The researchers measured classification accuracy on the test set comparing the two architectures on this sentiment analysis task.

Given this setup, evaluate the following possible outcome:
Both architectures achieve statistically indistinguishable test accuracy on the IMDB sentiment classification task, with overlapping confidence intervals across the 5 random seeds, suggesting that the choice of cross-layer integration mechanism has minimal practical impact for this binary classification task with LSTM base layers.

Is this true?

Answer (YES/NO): NO